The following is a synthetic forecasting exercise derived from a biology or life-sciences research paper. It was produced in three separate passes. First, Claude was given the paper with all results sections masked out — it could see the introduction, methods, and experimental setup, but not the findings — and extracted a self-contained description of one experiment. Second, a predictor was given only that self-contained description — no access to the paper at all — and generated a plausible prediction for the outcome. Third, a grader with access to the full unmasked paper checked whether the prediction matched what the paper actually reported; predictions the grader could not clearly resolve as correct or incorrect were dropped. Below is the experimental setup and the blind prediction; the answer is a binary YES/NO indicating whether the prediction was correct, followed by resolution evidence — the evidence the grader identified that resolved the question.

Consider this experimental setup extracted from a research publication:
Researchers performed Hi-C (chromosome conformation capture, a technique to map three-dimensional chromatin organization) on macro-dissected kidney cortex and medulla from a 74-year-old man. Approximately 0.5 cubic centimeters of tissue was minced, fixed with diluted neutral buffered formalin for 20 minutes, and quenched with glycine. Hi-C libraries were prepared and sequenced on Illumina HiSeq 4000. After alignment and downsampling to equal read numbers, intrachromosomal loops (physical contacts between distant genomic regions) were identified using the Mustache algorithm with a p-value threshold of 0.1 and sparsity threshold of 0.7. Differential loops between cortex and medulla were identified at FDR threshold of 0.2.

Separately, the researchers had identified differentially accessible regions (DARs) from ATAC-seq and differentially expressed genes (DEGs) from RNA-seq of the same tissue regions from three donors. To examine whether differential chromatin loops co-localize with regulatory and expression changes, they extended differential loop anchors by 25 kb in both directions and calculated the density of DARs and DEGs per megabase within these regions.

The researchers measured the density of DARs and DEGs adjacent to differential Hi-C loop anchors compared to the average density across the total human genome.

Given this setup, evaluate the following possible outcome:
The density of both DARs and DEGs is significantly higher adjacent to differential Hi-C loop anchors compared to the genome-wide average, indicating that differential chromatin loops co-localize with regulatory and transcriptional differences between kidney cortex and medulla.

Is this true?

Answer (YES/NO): YES